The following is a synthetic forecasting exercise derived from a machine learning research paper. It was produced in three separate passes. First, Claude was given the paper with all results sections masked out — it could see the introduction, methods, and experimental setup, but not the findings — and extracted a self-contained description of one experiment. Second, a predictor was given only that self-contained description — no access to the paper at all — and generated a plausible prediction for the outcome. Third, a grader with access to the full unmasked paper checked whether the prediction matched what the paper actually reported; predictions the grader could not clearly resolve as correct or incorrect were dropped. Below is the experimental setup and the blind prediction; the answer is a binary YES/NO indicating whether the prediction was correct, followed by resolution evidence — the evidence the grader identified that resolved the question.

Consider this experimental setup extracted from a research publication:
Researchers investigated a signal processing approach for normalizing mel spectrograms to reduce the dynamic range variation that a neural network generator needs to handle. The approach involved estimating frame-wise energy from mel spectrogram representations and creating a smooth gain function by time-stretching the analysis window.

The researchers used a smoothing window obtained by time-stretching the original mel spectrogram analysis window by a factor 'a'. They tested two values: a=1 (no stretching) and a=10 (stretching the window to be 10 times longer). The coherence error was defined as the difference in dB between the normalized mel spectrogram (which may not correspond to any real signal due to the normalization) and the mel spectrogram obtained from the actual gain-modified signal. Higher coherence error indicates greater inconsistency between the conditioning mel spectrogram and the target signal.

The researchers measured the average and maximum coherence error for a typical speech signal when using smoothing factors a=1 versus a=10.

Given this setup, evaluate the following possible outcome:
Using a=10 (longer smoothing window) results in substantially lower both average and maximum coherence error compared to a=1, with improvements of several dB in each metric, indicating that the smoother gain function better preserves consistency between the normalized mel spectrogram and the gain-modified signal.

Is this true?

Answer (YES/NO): NO